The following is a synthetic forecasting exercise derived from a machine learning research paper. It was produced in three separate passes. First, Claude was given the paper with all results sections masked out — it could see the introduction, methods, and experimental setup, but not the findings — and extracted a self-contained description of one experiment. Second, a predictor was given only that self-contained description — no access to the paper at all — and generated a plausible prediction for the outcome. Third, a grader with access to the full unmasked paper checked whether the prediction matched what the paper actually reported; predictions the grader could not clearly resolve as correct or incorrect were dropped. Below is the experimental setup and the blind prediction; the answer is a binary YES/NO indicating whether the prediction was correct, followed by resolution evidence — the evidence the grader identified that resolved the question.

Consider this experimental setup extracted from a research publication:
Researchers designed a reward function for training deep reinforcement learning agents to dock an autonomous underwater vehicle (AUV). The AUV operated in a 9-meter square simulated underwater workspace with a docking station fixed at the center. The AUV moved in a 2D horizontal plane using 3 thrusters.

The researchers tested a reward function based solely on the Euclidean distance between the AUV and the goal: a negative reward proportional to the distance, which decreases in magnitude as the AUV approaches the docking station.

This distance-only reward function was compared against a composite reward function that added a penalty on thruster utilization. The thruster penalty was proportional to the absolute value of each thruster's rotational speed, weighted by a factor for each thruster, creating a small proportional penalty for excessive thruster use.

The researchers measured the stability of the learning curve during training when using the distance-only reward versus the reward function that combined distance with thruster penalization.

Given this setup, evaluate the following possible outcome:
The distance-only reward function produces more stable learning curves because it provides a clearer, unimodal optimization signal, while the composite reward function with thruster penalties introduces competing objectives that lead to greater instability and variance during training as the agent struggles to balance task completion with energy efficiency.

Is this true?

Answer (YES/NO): NO